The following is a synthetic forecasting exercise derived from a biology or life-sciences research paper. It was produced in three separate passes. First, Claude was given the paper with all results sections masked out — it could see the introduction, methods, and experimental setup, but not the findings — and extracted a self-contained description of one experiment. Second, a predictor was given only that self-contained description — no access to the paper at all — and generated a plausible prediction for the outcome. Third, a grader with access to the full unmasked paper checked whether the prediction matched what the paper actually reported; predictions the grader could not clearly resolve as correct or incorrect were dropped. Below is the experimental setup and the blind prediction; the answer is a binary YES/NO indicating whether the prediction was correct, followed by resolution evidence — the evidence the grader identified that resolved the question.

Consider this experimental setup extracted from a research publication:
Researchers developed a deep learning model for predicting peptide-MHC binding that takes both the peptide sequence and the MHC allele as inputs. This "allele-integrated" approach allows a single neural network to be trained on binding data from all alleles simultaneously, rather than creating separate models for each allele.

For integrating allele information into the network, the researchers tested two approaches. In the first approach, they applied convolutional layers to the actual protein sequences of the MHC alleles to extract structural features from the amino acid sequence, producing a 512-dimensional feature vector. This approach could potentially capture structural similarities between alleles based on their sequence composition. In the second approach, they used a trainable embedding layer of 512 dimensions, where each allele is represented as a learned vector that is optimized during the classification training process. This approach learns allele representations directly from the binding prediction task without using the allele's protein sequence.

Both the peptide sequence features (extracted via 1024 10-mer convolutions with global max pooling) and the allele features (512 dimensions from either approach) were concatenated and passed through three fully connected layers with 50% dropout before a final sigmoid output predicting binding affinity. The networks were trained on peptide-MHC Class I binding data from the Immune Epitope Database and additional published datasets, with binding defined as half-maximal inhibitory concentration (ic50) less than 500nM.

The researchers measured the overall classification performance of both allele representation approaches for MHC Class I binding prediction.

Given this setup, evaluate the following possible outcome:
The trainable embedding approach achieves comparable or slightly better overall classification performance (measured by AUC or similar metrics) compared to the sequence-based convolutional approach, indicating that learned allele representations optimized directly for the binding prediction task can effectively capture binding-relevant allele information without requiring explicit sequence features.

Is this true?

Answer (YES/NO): YES